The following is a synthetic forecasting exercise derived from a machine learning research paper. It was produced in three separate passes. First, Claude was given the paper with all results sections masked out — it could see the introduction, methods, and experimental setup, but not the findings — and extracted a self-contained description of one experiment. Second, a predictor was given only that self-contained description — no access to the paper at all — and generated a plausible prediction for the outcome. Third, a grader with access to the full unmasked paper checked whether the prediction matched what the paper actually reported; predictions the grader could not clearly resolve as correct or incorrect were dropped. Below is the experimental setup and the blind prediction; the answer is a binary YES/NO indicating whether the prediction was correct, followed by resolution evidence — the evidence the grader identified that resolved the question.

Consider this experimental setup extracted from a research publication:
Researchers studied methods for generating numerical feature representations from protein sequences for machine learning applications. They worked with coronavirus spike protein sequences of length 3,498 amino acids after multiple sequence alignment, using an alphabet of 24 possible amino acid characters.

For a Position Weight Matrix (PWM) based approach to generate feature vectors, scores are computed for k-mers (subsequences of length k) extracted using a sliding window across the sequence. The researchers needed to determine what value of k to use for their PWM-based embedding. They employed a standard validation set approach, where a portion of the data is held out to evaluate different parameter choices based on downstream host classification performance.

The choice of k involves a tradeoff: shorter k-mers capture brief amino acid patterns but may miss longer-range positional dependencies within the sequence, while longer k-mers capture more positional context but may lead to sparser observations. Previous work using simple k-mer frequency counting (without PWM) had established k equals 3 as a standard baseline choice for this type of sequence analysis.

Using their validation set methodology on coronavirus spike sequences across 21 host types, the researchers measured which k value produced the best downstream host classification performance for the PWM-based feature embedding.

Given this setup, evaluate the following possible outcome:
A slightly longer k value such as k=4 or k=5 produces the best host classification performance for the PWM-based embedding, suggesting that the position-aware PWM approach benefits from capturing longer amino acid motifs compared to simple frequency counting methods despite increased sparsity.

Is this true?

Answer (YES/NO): NO